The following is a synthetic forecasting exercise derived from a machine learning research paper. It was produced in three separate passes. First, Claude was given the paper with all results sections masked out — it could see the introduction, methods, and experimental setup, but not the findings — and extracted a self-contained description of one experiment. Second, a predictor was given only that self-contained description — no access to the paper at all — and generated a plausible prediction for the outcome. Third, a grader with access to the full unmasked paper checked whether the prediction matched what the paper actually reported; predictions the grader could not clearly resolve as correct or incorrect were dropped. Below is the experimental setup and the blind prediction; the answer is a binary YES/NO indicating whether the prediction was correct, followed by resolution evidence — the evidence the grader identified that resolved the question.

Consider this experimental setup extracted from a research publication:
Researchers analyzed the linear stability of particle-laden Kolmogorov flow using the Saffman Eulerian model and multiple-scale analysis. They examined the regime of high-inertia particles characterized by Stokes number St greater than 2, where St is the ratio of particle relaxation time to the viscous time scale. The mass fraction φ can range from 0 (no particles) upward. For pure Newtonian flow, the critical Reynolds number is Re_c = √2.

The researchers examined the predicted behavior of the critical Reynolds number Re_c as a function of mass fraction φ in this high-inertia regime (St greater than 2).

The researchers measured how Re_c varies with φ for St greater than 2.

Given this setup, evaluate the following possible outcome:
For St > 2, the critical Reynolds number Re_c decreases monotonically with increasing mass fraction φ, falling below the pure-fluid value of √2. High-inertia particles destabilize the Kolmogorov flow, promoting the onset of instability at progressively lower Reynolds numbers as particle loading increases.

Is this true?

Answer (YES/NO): NO